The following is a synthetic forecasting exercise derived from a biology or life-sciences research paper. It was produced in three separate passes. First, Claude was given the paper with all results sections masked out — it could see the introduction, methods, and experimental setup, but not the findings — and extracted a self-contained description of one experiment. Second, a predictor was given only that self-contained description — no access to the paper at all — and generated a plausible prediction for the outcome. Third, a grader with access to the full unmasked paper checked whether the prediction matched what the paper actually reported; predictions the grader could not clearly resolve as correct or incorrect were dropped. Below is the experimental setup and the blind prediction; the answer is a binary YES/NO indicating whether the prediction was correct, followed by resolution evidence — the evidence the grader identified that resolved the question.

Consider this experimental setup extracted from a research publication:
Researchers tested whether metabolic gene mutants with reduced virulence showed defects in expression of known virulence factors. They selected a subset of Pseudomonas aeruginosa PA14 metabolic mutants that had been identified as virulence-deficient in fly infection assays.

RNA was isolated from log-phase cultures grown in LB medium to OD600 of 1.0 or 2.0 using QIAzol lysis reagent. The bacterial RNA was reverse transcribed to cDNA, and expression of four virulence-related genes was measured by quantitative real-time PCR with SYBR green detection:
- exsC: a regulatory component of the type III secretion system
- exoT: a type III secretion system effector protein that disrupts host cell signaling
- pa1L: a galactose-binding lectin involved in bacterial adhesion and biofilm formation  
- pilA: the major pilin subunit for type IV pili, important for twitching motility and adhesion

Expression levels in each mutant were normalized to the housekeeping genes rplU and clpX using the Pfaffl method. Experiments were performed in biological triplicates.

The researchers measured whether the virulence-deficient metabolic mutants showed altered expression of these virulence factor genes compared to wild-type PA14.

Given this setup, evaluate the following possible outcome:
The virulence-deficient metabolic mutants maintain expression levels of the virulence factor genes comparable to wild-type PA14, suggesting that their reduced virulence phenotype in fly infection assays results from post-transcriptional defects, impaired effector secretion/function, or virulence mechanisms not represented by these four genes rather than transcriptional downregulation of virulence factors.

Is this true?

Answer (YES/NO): NO